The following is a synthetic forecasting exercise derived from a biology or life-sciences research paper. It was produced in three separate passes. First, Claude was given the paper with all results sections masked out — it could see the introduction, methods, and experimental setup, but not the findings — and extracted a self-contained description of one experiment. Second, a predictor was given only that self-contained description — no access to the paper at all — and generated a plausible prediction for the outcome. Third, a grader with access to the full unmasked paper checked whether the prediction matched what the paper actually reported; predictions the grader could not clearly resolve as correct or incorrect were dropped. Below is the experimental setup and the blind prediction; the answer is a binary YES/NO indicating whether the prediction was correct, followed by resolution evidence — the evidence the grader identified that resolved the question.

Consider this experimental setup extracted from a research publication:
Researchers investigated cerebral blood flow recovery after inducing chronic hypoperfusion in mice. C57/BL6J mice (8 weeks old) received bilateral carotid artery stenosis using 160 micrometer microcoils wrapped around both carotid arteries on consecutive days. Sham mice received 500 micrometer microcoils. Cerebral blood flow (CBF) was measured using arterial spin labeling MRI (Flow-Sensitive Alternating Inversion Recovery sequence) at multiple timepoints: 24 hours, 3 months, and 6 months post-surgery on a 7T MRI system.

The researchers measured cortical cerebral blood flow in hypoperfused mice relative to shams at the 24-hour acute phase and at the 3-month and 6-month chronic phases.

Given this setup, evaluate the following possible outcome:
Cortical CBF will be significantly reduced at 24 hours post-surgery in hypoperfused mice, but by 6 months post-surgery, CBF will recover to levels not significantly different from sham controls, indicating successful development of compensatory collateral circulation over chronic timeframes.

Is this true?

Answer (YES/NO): NO